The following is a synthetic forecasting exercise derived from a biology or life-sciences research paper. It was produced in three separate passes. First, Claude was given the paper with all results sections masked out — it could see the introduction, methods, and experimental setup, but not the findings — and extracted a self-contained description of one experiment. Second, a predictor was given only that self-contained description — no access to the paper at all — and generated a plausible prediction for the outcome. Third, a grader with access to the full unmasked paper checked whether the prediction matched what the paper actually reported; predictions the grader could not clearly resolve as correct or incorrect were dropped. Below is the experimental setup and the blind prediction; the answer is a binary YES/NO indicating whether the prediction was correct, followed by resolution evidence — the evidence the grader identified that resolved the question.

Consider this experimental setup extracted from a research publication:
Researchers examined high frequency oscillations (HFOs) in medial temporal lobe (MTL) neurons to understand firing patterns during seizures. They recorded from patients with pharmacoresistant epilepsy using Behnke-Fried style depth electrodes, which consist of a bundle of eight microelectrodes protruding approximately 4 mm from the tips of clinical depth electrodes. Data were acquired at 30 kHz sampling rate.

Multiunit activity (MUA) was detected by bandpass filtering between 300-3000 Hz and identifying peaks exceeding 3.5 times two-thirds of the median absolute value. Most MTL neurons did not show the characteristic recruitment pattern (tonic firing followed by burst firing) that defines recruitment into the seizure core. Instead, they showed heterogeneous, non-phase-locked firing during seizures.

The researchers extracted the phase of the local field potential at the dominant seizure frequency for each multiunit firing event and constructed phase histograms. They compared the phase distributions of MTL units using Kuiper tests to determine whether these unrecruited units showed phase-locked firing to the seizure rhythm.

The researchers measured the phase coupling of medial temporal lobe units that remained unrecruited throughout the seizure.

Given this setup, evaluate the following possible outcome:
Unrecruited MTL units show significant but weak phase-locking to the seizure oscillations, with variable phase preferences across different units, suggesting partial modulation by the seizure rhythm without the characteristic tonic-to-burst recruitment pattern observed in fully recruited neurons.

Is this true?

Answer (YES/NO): NO